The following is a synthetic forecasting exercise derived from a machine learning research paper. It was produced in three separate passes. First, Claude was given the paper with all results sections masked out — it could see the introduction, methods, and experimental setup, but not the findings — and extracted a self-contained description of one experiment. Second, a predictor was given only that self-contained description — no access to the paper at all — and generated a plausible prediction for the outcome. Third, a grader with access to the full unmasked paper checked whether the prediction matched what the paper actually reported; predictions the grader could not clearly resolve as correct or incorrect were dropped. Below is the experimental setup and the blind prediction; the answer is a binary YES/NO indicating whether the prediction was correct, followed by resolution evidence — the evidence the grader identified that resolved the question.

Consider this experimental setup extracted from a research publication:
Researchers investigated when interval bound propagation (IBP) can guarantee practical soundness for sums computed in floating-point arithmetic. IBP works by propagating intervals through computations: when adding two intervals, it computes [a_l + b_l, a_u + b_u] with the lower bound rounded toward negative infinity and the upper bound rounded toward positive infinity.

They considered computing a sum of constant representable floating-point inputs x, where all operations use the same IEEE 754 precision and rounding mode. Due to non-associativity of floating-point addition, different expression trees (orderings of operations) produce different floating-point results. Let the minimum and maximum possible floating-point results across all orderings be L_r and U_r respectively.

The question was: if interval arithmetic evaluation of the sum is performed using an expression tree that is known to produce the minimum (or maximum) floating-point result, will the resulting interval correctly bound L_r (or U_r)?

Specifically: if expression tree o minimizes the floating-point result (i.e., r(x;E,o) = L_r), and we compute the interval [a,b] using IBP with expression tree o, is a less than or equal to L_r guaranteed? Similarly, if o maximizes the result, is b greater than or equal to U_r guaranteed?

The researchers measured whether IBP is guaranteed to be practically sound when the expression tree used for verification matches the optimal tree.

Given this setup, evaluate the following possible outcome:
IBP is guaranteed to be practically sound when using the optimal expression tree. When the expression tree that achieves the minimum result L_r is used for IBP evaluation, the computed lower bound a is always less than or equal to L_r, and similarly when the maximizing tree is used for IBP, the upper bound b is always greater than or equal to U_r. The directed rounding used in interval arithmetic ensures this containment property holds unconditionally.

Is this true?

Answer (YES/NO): YES